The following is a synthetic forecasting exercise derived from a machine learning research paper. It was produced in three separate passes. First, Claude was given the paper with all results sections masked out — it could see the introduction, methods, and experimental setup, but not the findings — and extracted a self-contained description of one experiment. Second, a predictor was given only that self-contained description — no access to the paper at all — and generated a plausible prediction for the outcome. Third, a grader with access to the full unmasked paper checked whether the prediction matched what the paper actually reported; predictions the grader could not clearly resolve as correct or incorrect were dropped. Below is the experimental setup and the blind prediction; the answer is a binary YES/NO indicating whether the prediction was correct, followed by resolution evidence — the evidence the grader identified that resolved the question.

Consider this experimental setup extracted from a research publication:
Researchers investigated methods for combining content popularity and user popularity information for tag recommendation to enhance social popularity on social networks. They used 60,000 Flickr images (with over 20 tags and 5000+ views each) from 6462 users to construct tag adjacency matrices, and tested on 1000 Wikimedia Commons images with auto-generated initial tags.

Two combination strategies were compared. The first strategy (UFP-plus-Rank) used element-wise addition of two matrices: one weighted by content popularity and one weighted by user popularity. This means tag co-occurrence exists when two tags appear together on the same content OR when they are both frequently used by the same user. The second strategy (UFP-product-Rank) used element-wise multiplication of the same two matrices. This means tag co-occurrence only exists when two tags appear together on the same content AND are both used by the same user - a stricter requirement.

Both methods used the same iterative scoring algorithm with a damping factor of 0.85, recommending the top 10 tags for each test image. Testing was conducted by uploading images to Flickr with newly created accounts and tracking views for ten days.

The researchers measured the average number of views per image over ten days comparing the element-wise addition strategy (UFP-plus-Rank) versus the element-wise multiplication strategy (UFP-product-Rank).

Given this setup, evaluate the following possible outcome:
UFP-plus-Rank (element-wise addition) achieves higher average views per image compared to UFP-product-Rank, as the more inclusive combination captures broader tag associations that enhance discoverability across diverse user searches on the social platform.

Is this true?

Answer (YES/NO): NO